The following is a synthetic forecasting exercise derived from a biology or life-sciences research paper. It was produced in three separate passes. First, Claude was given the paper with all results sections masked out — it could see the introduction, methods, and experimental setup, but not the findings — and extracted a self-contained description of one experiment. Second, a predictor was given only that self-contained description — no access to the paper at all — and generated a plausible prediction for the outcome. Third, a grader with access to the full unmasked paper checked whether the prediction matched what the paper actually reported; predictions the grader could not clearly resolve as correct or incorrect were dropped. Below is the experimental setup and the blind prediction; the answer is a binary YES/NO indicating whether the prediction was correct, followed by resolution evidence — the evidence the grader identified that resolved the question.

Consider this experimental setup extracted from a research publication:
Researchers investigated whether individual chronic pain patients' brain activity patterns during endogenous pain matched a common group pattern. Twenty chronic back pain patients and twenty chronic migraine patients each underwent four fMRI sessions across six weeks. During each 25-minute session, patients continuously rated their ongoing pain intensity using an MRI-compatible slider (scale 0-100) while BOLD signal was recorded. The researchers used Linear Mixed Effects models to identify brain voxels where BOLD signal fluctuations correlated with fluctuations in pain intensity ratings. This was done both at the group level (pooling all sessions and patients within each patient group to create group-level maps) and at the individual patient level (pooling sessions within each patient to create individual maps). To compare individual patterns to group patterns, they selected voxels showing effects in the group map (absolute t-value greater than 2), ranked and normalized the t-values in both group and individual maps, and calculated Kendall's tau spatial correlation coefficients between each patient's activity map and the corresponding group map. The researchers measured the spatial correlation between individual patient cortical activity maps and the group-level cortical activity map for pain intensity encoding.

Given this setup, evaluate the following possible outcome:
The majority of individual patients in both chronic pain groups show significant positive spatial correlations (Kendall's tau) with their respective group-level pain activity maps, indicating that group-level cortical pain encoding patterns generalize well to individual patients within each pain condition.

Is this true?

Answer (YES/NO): NO